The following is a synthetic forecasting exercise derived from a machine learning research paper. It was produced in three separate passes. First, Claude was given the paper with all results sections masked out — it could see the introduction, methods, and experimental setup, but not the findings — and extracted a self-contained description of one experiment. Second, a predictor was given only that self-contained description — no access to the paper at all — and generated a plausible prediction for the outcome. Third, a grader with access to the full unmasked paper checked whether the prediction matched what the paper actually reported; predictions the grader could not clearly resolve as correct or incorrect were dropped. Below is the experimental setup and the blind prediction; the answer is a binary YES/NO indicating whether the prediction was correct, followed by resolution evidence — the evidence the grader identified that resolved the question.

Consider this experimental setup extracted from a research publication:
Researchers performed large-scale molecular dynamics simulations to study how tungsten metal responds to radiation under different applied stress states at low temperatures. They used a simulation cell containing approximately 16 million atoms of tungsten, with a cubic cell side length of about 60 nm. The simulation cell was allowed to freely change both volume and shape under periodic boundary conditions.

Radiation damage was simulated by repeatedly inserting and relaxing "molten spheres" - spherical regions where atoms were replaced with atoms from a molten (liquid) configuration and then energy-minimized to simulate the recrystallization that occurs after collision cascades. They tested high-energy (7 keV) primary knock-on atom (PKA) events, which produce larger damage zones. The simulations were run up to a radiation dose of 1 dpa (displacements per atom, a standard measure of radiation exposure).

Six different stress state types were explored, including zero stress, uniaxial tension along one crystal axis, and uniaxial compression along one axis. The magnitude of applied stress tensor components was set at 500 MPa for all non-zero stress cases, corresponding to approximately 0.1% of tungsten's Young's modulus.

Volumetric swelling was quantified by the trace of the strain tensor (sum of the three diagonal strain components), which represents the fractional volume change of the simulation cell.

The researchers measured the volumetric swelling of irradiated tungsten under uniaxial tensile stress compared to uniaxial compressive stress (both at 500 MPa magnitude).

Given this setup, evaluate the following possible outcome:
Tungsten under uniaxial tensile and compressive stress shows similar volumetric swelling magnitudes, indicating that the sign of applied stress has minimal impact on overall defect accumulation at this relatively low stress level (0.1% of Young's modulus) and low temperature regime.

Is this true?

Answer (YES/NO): YES